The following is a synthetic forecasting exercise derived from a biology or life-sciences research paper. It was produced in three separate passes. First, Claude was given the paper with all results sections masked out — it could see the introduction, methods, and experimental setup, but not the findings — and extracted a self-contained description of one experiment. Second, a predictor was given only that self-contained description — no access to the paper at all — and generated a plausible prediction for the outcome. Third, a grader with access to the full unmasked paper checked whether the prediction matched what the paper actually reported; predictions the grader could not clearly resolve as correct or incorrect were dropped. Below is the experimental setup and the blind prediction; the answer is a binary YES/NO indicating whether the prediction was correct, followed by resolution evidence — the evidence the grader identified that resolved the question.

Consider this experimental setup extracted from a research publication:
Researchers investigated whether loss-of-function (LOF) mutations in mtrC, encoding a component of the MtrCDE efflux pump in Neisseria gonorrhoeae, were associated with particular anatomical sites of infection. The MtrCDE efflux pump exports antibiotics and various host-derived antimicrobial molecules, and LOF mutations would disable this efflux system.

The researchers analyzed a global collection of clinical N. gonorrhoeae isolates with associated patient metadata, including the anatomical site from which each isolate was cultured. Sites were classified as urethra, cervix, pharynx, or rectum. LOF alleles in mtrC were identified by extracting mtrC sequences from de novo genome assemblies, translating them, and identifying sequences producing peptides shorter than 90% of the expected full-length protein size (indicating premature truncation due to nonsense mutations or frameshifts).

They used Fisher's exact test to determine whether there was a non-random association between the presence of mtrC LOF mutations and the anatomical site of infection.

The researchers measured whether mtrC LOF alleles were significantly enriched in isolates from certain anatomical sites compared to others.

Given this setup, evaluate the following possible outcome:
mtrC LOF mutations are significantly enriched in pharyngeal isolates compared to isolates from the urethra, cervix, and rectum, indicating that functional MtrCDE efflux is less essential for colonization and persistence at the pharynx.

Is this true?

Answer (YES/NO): NO